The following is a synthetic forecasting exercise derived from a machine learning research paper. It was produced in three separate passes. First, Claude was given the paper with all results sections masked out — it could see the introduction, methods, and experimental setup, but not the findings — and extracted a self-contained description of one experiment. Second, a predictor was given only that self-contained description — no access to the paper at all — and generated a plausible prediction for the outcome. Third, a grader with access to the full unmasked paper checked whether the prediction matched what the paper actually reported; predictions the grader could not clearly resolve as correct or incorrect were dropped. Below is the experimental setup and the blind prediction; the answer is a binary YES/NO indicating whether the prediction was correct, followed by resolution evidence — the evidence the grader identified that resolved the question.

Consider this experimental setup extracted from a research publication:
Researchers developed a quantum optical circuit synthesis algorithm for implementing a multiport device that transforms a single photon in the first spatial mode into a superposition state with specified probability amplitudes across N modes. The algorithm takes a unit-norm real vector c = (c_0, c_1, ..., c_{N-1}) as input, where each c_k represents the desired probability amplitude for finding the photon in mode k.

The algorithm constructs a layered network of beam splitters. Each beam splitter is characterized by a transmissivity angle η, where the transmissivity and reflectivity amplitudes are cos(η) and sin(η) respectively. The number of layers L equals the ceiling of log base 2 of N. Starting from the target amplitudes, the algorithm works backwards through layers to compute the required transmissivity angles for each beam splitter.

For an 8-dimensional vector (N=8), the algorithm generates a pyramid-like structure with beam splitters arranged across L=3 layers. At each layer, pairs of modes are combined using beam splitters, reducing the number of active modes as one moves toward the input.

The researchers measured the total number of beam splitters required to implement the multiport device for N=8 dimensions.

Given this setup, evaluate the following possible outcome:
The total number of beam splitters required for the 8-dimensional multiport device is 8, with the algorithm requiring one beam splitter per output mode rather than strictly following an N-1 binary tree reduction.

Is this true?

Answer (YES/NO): NO